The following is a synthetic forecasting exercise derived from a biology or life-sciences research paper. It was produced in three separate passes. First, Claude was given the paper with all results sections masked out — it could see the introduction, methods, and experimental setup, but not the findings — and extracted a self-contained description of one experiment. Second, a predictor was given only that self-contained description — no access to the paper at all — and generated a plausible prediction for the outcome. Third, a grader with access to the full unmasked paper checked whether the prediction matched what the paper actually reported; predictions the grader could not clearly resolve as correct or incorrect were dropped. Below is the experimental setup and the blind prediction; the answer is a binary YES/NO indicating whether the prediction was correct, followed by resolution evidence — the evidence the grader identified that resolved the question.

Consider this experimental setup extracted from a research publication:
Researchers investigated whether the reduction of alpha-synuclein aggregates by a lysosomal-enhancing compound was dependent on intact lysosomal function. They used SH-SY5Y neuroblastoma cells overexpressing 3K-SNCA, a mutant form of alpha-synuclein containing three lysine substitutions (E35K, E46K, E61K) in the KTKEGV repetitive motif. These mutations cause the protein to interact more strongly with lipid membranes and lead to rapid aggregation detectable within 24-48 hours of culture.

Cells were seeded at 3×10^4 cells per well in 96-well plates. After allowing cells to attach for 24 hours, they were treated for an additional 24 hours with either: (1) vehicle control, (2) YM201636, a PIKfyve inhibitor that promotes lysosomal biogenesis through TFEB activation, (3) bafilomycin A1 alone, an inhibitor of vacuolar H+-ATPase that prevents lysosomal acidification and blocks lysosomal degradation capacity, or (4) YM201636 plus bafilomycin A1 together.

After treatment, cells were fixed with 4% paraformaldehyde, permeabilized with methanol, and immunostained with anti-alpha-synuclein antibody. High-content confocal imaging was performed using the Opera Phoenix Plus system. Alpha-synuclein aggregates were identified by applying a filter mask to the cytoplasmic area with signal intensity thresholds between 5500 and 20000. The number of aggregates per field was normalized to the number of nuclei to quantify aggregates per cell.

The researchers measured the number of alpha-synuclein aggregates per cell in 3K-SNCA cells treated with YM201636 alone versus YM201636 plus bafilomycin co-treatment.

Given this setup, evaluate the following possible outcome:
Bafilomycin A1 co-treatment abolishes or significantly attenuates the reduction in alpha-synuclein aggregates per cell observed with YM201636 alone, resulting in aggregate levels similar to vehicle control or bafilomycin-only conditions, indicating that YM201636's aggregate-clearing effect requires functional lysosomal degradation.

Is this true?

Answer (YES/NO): YES